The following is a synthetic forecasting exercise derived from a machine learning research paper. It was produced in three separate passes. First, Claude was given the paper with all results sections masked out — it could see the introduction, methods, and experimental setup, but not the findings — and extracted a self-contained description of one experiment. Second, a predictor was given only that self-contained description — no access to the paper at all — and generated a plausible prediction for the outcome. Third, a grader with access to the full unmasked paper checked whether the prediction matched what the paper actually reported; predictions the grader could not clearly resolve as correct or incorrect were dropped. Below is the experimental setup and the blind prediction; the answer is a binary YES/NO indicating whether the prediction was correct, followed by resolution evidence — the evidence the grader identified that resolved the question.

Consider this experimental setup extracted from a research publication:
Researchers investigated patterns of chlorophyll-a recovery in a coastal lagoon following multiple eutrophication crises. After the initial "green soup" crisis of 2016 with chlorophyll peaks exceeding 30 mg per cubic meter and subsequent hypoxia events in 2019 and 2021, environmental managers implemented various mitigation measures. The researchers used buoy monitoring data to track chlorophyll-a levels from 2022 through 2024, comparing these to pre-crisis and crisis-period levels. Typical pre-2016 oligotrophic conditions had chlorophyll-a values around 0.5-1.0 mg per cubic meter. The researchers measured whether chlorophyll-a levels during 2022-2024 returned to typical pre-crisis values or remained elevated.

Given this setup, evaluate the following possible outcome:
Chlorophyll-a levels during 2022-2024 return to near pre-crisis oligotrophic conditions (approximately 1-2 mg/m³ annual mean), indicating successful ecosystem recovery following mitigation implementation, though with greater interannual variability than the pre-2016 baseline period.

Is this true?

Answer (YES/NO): NO